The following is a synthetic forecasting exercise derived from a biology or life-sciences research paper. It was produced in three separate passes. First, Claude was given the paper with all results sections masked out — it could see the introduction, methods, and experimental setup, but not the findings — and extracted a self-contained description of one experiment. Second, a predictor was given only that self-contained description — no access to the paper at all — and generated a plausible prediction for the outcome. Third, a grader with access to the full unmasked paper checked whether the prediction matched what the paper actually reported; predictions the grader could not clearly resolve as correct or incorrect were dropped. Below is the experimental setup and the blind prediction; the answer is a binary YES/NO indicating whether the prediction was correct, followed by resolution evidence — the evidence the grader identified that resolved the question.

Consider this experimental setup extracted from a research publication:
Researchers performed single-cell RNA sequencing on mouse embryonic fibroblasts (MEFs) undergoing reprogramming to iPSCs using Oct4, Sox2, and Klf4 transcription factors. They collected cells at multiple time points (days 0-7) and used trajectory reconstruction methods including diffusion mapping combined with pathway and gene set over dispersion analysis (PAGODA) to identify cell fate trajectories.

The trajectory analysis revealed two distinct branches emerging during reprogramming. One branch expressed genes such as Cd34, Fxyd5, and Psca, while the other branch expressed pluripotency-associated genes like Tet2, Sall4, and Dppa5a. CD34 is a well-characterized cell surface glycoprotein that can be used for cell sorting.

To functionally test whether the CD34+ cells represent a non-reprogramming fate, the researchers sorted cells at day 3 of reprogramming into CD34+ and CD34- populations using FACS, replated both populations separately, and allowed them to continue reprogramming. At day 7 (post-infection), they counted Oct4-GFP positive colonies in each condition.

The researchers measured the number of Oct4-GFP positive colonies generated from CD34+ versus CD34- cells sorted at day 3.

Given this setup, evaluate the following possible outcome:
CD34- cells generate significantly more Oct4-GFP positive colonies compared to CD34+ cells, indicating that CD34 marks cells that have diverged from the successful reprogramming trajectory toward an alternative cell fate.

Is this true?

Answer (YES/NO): YES